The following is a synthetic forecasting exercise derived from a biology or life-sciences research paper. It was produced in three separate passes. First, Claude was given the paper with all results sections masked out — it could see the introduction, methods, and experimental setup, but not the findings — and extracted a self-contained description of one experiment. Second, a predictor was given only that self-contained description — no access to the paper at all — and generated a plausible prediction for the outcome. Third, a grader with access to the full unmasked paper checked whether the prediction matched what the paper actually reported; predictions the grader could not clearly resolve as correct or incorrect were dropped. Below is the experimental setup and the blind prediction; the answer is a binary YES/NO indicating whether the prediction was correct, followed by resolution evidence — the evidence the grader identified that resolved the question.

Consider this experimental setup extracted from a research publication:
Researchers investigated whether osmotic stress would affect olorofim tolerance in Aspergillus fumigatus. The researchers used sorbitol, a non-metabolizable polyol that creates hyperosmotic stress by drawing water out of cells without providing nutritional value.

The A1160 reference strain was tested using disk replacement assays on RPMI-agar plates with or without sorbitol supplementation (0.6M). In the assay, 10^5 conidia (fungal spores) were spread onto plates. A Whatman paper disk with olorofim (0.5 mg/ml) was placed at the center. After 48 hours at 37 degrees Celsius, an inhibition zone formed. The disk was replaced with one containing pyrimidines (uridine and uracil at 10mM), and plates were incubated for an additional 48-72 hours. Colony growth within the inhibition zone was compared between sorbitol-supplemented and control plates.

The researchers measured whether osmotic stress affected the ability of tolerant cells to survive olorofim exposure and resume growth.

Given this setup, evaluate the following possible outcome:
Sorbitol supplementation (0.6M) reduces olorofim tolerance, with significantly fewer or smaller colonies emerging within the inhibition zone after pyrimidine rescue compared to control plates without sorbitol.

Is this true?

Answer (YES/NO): NO